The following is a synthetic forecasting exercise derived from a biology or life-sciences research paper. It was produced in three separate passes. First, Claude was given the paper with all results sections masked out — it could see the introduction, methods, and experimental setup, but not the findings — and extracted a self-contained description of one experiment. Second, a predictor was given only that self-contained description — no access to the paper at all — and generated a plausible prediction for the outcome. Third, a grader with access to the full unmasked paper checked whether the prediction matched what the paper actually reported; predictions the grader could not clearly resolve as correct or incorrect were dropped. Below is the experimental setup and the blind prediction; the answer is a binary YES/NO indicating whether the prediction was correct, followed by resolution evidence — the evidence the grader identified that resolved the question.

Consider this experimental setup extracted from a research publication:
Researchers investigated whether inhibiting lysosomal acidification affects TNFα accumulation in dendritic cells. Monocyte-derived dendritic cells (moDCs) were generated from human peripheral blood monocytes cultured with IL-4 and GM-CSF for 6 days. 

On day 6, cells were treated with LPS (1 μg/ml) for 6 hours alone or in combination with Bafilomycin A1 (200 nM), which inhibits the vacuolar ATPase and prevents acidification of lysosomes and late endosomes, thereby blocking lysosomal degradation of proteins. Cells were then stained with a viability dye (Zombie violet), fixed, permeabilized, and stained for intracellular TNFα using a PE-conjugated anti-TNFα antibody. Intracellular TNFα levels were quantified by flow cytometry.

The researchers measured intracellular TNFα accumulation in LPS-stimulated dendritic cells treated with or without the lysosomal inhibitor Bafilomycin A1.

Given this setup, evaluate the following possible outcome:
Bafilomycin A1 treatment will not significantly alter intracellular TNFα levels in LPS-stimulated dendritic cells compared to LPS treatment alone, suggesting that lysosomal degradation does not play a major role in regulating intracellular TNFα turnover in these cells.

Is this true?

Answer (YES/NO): NO